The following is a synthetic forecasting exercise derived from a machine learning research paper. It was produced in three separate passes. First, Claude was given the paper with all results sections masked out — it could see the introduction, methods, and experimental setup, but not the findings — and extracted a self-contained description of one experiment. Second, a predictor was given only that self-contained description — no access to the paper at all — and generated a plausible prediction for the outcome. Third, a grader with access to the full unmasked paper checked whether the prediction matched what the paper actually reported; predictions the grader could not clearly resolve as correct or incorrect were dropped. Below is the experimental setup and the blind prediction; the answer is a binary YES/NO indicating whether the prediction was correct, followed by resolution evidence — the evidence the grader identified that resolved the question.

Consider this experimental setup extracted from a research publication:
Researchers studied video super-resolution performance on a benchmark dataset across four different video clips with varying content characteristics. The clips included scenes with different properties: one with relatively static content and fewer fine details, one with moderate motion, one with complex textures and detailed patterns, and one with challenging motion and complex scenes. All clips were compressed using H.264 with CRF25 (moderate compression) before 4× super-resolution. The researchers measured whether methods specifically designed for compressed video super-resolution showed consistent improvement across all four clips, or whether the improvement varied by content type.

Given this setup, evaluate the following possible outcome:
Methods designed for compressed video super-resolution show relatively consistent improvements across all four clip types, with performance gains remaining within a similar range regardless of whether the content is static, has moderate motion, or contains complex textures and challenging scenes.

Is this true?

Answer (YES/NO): NO